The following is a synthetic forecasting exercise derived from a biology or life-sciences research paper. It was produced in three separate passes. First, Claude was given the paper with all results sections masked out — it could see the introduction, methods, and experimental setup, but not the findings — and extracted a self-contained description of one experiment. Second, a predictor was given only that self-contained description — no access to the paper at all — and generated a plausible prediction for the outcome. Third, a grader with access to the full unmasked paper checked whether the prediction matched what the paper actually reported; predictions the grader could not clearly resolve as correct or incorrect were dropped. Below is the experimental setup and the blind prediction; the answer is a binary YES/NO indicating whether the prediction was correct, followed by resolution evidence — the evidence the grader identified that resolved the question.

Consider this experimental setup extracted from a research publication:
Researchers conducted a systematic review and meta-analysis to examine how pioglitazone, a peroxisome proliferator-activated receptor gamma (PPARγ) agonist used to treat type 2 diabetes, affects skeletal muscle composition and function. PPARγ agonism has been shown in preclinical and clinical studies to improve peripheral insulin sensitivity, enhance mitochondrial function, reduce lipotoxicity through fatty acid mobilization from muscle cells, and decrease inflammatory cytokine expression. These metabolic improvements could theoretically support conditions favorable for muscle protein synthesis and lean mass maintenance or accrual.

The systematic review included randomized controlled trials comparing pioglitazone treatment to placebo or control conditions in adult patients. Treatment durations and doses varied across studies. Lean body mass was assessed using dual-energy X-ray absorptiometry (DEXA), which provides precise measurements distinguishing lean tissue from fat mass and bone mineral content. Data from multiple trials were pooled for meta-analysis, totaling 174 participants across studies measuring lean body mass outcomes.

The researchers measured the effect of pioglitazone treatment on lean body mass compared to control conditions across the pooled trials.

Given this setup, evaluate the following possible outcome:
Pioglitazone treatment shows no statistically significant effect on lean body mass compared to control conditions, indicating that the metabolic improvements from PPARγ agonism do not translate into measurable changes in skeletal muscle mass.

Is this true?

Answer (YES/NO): YES